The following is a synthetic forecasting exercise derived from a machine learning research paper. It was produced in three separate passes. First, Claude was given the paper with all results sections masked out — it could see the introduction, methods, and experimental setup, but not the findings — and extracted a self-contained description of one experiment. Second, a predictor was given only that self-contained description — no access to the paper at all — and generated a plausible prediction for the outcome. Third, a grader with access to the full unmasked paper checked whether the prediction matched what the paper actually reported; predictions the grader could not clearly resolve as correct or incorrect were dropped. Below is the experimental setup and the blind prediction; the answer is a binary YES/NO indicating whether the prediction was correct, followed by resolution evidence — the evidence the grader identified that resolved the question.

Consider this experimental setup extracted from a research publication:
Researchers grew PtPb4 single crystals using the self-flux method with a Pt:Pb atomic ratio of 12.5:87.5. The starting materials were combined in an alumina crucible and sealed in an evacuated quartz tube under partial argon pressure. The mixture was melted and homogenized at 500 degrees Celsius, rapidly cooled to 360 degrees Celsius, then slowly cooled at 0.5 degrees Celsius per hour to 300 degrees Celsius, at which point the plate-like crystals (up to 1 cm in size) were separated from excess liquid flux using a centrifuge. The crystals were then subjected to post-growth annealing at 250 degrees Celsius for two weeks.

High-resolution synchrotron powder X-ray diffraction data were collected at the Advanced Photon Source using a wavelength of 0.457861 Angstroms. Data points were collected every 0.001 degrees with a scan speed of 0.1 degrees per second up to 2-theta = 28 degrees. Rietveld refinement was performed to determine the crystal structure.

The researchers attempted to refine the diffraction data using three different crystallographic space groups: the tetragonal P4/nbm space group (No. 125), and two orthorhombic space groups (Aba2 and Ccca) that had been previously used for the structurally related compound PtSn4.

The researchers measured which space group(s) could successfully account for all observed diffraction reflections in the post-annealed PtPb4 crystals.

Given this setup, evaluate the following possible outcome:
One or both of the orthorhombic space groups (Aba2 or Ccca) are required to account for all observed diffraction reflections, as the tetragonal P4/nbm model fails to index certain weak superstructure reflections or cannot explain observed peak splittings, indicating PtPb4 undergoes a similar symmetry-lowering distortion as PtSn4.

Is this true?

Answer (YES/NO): NO